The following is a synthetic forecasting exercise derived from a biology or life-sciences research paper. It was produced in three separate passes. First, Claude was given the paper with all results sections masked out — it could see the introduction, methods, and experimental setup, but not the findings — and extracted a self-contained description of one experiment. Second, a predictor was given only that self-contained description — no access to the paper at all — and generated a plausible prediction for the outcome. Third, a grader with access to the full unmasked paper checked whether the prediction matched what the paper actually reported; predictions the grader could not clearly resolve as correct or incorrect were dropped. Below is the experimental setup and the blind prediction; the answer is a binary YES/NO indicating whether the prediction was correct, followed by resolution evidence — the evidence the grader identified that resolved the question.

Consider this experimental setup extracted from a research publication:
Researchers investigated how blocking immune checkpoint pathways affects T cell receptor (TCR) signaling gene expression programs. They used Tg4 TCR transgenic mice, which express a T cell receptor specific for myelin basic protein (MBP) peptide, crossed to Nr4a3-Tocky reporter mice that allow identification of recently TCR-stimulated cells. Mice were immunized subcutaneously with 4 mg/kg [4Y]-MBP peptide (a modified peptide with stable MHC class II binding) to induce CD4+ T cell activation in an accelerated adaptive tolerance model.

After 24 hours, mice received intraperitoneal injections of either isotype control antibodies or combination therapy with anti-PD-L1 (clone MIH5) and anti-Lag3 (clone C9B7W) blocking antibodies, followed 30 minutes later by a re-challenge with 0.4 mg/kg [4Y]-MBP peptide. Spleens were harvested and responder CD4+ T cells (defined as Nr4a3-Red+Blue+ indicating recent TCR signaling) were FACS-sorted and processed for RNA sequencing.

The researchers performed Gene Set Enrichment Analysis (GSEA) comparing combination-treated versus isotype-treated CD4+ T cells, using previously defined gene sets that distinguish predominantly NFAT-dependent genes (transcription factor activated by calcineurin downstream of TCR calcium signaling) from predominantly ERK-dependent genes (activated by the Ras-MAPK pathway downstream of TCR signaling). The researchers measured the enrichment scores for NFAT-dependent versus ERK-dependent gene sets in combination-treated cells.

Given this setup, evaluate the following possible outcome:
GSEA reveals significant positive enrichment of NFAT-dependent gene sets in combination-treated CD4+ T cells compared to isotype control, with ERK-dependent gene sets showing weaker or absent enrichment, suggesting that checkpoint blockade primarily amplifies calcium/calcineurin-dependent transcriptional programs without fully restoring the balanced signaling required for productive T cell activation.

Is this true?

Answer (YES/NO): YES